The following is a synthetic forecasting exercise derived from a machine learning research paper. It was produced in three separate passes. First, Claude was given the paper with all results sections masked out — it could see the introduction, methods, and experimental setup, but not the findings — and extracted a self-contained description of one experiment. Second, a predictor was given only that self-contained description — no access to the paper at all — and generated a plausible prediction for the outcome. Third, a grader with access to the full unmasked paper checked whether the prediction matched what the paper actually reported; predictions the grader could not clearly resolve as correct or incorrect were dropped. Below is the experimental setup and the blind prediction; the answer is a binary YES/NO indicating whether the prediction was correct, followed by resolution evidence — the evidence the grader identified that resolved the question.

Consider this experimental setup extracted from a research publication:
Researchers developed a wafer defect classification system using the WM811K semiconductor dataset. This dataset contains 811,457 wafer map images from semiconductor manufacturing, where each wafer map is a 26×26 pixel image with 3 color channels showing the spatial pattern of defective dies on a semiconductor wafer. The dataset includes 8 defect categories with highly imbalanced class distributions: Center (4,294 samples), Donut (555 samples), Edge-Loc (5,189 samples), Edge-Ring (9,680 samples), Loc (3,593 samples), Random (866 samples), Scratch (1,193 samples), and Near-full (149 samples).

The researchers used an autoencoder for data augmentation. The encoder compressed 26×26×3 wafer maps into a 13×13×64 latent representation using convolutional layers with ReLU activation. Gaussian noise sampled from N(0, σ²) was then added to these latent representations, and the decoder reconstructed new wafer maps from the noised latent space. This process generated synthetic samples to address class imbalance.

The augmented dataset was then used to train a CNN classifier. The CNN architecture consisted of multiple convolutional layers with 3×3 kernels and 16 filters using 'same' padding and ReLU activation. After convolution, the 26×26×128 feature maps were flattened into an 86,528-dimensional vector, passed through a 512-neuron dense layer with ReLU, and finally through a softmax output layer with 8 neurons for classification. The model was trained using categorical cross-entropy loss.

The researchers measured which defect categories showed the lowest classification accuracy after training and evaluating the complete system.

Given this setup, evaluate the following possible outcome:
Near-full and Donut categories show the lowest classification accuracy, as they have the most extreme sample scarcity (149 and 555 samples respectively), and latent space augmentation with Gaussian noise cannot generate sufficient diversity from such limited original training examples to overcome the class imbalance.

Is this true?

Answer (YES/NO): NO